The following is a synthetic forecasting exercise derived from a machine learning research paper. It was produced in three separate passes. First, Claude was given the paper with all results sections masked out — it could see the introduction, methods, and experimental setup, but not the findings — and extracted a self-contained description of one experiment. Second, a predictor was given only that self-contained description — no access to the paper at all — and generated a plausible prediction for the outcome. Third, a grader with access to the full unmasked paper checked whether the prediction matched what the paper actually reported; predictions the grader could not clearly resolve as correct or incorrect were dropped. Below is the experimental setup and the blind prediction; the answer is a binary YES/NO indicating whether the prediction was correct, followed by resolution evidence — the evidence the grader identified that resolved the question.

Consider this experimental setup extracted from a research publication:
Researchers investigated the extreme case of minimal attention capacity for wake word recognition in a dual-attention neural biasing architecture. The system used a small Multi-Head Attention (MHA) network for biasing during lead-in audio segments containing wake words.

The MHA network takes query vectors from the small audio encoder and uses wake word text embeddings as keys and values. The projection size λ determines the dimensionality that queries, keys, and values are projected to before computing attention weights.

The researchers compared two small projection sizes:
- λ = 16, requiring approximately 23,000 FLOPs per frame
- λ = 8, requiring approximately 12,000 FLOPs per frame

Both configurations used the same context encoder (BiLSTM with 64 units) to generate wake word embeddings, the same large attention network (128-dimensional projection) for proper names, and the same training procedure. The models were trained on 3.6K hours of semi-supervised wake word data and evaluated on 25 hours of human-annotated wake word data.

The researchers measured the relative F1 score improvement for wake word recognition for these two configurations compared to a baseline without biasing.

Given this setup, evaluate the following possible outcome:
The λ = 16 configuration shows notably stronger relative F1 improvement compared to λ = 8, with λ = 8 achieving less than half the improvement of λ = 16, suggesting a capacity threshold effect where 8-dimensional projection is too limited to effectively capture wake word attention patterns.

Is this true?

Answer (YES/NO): NO